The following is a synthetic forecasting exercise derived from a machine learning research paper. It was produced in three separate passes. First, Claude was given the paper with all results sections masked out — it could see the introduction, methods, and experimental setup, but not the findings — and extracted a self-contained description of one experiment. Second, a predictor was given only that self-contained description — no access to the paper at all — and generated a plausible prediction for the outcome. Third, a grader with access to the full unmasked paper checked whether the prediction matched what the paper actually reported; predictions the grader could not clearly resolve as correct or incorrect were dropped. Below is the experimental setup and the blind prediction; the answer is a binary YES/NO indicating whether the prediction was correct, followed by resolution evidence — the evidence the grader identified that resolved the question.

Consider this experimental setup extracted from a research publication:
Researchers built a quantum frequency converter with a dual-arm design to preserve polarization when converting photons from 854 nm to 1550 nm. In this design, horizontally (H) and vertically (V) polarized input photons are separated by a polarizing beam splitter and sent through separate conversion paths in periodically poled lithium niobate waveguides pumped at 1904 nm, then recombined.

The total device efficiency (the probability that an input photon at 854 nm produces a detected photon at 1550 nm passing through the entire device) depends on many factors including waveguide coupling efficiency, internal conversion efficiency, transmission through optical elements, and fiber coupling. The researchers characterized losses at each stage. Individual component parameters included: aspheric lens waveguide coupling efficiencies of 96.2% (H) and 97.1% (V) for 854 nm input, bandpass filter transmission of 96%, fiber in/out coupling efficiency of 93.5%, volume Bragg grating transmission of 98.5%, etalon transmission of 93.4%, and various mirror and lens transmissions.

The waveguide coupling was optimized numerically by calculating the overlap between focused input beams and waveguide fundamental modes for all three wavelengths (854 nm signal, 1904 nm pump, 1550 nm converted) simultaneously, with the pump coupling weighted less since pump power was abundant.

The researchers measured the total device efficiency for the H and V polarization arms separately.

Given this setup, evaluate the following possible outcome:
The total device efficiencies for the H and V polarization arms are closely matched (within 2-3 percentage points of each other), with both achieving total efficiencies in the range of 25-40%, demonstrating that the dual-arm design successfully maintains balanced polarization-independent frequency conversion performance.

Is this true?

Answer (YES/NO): NO